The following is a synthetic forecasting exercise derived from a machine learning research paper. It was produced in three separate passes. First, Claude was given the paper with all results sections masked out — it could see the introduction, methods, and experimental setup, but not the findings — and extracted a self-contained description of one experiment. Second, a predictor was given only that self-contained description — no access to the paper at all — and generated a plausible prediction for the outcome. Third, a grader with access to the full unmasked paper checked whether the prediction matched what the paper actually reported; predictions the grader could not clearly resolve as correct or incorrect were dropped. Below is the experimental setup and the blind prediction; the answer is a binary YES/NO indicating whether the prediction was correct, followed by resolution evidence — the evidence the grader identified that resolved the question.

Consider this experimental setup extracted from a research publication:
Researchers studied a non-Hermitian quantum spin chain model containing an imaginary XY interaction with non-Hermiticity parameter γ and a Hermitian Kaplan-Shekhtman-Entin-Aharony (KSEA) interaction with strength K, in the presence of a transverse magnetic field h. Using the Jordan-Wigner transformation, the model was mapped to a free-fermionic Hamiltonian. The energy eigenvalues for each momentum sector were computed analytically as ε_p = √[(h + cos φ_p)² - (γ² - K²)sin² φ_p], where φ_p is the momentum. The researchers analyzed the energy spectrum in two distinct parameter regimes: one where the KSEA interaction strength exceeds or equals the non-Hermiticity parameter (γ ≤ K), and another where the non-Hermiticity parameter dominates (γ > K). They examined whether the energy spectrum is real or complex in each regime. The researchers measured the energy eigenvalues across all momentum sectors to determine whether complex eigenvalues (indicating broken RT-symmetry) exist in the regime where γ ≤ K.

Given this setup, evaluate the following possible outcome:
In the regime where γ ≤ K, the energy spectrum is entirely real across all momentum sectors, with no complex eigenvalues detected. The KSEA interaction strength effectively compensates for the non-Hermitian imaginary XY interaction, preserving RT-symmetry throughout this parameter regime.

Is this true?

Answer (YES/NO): YES